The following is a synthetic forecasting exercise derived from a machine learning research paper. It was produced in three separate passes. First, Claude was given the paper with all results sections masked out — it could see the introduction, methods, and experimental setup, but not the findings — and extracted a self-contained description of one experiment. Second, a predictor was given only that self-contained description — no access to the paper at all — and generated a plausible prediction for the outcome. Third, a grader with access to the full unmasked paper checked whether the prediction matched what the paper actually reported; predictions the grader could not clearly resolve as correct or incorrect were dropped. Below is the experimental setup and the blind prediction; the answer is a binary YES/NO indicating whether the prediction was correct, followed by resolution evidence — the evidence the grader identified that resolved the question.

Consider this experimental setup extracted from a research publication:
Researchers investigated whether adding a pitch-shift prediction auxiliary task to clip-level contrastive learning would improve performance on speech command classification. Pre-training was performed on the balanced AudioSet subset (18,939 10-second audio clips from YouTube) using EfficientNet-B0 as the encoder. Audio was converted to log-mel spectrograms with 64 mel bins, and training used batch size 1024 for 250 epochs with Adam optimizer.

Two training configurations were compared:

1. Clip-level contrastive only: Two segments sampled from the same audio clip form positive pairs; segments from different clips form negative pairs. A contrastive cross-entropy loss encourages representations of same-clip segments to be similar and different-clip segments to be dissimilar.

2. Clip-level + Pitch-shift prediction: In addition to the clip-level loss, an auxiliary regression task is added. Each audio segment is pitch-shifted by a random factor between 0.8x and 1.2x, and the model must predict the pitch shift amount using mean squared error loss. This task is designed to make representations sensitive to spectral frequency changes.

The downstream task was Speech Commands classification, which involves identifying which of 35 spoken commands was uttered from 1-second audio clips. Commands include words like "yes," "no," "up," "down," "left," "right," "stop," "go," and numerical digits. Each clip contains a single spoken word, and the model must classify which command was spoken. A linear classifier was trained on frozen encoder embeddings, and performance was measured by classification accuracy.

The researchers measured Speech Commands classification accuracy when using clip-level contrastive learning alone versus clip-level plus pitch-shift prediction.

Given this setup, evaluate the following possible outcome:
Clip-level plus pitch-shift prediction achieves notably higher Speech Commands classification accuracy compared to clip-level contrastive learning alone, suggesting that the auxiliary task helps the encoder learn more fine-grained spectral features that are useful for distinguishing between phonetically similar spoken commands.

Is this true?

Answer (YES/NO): YES